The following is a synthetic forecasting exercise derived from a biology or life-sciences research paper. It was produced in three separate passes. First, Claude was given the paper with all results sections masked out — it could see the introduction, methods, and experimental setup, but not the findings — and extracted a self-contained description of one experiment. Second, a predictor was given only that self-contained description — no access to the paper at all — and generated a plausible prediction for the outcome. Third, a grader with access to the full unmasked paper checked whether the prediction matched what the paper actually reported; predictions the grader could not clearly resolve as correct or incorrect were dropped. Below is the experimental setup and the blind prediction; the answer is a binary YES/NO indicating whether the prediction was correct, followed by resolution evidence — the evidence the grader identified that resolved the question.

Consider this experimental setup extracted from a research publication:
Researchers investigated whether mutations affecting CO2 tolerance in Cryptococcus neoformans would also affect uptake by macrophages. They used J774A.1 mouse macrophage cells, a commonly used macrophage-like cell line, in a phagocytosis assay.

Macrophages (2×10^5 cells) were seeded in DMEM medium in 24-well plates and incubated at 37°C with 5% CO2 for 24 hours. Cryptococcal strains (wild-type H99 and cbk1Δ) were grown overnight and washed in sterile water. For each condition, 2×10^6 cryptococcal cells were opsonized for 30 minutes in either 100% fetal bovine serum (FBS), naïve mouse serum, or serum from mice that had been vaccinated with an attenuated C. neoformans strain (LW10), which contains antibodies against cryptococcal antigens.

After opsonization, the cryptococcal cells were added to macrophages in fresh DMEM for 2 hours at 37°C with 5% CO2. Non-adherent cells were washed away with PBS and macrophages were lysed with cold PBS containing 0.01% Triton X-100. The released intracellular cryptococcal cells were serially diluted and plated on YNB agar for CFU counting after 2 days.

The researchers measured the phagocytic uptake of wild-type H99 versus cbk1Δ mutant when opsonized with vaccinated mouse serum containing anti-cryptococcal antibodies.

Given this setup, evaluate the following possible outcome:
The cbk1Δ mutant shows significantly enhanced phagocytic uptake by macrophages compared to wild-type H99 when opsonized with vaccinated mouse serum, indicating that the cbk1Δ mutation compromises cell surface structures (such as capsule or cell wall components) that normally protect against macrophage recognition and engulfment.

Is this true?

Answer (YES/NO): NO